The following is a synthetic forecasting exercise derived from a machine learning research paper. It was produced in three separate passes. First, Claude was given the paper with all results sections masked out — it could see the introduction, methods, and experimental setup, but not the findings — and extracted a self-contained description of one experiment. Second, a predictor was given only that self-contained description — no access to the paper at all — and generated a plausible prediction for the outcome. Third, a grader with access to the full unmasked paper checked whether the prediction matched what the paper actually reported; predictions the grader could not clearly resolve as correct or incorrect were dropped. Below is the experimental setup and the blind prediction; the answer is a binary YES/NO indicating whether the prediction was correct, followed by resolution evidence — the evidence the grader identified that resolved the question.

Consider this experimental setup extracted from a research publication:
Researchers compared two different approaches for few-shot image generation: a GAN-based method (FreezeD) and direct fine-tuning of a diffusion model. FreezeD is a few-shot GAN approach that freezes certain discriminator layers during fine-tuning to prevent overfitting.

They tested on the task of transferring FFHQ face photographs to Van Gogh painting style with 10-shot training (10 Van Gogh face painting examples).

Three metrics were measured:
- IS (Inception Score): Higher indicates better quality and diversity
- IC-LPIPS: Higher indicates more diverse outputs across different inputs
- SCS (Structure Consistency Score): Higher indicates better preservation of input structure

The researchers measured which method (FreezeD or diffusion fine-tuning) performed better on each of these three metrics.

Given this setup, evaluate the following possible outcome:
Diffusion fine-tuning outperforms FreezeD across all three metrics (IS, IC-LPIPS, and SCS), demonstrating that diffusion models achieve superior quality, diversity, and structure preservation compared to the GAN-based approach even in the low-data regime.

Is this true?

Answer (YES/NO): NO